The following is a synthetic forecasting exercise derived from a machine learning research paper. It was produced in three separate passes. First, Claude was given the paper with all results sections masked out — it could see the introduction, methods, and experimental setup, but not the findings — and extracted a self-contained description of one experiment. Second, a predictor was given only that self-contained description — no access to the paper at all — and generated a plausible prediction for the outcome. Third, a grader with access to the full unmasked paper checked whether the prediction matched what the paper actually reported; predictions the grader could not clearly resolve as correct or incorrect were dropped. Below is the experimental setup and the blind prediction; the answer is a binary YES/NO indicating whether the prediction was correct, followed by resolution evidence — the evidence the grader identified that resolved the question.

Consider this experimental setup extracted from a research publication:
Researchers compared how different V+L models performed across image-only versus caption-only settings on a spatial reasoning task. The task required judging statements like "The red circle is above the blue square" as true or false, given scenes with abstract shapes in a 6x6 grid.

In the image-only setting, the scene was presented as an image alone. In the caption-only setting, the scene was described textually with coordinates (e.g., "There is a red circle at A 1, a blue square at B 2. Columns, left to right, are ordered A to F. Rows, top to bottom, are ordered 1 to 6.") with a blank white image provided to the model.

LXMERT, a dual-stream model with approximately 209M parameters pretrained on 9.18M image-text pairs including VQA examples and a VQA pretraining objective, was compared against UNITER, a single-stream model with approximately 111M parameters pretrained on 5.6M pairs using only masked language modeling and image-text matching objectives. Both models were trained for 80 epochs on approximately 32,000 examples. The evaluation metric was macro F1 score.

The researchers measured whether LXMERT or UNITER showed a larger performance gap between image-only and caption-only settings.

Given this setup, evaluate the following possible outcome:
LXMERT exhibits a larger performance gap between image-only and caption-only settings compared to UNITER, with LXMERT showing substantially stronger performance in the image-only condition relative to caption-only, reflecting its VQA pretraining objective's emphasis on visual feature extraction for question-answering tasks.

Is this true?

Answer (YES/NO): YES